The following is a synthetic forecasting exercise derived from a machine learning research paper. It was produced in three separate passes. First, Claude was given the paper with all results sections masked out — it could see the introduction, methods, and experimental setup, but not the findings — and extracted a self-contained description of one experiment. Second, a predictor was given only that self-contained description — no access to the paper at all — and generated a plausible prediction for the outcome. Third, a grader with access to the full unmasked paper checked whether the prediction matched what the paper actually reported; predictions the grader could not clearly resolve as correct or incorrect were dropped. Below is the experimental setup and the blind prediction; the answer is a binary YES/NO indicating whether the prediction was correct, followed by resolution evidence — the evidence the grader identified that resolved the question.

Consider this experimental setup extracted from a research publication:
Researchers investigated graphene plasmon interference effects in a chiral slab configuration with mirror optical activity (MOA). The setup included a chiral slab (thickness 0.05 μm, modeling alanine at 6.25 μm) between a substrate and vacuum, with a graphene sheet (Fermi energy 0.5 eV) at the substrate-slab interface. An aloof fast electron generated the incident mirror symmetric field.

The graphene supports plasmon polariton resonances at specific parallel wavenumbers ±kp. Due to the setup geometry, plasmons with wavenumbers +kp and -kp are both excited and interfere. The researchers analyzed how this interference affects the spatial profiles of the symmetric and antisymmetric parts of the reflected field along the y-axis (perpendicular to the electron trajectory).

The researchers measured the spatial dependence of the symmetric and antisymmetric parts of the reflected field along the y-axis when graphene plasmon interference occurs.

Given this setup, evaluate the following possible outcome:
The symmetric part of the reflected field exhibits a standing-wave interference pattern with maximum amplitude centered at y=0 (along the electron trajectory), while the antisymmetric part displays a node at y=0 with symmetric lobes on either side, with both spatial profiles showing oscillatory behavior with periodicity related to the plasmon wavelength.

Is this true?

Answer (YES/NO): YES